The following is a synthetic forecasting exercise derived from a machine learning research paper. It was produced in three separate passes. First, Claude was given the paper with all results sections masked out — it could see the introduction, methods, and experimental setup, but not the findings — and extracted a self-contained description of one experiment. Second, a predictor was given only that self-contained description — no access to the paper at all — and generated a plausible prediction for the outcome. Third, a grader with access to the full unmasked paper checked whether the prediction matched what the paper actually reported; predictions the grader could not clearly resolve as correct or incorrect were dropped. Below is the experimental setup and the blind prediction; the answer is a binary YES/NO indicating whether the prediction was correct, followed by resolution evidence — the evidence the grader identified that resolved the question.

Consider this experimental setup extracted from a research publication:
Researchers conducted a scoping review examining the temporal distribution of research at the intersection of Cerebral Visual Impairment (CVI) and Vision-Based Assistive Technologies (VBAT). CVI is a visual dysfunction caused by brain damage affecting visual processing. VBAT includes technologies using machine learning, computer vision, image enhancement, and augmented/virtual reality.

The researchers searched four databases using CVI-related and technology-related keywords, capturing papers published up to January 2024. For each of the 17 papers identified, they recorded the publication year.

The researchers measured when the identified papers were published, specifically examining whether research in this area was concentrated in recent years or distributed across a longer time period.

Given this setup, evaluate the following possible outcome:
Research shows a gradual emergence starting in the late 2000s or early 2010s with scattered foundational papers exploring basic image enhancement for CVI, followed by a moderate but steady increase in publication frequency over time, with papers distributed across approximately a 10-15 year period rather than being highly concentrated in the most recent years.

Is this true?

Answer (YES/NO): NO